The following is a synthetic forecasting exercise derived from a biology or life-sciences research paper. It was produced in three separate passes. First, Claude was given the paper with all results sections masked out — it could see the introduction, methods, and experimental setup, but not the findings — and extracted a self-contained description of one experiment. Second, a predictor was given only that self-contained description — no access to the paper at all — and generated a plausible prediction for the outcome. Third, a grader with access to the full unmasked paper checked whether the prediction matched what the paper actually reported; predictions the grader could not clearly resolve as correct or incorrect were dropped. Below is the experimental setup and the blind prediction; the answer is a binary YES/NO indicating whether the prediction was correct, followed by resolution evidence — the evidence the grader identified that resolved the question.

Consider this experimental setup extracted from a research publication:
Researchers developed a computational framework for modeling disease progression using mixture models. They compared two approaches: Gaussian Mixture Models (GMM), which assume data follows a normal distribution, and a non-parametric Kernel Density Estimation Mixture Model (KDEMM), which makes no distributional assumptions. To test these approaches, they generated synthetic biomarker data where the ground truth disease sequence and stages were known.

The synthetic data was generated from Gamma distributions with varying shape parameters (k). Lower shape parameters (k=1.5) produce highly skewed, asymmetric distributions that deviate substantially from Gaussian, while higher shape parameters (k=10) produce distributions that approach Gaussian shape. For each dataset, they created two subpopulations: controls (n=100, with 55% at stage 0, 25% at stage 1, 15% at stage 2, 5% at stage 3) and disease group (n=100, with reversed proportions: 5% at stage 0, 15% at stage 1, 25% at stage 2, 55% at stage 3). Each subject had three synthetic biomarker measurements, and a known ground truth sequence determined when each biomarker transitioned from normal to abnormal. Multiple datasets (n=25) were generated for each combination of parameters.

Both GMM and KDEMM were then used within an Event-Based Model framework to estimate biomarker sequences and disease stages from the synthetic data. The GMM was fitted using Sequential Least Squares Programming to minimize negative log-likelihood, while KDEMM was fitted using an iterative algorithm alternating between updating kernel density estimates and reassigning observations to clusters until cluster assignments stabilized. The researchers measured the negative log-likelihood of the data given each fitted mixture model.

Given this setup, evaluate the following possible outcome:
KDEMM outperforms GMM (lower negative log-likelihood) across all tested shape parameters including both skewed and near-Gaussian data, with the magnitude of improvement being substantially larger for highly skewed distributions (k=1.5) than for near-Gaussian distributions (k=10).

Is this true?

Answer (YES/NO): NO